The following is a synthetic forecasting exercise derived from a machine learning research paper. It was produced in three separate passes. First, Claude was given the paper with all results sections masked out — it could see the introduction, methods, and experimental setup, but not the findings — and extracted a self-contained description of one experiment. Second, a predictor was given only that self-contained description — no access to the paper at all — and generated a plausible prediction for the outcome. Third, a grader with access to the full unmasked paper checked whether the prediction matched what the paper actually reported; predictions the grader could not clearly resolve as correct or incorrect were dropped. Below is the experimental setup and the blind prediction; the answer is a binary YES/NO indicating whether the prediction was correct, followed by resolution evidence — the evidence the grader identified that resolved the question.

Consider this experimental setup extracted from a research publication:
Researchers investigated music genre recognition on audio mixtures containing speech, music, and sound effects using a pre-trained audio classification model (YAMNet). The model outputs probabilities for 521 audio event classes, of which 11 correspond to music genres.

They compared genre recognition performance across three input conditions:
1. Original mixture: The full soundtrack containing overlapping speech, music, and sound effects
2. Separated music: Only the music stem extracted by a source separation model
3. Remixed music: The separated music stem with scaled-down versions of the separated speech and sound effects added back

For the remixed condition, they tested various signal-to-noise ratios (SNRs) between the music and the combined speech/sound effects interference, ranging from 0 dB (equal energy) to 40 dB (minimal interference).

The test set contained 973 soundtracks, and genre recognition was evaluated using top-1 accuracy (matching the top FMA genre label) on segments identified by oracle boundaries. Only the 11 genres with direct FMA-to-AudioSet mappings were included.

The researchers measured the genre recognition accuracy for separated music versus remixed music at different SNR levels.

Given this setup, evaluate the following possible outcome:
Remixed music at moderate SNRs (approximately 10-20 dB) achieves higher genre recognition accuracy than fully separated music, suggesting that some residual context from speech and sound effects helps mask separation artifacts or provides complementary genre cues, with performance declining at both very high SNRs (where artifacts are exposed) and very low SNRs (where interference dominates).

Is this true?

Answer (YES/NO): NO